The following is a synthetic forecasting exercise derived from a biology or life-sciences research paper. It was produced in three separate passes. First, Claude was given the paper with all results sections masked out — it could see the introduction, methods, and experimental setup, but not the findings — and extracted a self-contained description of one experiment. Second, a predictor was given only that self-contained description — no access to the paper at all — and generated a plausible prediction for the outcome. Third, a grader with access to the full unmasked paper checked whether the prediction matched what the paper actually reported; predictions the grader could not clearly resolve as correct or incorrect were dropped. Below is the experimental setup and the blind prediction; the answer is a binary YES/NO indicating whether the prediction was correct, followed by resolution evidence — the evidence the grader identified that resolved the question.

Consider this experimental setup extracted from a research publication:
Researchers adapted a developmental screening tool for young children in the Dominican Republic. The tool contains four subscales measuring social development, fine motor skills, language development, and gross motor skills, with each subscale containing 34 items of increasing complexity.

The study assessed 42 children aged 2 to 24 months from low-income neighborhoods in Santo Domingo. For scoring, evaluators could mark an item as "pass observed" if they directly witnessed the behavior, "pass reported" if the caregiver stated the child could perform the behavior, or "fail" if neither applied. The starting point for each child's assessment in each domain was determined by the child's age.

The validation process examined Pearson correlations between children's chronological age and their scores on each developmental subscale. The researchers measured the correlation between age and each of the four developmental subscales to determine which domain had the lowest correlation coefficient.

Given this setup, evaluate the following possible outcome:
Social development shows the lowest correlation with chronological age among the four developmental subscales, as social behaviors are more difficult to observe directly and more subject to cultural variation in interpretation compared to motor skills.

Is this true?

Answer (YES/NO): NO